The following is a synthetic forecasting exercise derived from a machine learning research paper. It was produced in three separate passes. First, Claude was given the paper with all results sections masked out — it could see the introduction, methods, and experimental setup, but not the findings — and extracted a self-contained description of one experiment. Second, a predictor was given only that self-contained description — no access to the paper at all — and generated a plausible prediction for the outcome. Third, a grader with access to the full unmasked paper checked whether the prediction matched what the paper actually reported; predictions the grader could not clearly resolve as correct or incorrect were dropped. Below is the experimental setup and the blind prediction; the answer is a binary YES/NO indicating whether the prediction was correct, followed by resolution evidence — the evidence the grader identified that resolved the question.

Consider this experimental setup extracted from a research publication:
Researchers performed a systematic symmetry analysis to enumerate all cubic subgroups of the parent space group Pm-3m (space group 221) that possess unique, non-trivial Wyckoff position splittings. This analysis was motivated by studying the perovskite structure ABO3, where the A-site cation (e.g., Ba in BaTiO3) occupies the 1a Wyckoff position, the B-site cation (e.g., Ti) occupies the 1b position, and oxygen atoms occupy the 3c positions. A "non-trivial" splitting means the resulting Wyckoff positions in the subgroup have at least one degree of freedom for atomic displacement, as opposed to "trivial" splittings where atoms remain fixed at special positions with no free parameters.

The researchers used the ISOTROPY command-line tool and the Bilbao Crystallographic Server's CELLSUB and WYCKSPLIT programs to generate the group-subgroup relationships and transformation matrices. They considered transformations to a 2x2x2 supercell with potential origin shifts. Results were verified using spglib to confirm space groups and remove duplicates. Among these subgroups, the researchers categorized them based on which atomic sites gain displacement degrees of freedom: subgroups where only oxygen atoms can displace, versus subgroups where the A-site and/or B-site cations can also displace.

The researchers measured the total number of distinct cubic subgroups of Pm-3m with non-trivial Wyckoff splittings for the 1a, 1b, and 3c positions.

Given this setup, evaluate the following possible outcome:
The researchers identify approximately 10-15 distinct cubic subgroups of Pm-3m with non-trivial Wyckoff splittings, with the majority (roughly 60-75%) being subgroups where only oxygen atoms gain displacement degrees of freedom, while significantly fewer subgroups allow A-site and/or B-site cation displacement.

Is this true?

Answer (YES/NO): NO